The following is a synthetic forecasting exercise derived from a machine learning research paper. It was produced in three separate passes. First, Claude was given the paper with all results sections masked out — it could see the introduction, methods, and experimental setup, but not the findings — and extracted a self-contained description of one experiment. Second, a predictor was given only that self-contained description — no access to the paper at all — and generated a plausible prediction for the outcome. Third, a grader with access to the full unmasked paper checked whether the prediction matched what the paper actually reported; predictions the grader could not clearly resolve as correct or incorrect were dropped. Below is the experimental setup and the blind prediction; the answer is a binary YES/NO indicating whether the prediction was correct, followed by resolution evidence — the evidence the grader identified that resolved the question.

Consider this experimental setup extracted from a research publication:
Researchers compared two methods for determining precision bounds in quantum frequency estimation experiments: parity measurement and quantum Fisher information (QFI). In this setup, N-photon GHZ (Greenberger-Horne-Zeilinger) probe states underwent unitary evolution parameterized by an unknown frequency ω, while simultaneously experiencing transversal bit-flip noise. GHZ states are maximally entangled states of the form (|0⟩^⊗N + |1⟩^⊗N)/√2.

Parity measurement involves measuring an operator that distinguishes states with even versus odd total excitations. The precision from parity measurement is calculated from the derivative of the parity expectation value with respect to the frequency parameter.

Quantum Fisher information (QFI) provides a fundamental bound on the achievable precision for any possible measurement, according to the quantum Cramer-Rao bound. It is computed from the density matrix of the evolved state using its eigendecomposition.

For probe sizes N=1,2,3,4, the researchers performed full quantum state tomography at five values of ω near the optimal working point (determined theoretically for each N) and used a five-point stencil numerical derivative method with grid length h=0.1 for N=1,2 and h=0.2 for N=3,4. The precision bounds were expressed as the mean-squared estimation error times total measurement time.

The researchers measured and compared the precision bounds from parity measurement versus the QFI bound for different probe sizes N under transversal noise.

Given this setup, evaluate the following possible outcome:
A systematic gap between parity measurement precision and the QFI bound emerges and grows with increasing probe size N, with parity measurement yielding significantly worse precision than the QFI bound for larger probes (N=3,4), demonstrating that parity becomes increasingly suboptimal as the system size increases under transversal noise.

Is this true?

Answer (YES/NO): NO